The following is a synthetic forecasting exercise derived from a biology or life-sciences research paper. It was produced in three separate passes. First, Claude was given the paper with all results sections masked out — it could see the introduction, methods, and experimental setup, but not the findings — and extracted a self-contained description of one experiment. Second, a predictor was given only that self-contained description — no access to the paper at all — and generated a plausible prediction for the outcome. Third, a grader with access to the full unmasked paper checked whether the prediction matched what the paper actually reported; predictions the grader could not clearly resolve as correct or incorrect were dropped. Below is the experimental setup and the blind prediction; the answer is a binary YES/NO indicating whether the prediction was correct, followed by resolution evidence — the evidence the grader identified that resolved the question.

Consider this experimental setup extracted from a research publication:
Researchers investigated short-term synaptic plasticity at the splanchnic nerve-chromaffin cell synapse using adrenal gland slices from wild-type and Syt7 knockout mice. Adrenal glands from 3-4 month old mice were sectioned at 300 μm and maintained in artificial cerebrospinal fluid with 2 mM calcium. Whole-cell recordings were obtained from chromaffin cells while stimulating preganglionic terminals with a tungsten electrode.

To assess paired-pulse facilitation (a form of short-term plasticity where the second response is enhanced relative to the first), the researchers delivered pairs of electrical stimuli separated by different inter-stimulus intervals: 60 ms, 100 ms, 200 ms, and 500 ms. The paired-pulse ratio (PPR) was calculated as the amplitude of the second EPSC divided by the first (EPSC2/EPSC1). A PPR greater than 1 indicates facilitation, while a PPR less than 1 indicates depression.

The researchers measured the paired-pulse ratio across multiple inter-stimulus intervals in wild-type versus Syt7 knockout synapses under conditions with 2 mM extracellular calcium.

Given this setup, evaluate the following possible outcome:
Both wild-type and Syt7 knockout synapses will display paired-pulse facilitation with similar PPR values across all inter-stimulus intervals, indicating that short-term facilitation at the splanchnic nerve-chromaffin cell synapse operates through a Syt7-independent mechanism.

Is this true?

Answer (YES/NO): NO